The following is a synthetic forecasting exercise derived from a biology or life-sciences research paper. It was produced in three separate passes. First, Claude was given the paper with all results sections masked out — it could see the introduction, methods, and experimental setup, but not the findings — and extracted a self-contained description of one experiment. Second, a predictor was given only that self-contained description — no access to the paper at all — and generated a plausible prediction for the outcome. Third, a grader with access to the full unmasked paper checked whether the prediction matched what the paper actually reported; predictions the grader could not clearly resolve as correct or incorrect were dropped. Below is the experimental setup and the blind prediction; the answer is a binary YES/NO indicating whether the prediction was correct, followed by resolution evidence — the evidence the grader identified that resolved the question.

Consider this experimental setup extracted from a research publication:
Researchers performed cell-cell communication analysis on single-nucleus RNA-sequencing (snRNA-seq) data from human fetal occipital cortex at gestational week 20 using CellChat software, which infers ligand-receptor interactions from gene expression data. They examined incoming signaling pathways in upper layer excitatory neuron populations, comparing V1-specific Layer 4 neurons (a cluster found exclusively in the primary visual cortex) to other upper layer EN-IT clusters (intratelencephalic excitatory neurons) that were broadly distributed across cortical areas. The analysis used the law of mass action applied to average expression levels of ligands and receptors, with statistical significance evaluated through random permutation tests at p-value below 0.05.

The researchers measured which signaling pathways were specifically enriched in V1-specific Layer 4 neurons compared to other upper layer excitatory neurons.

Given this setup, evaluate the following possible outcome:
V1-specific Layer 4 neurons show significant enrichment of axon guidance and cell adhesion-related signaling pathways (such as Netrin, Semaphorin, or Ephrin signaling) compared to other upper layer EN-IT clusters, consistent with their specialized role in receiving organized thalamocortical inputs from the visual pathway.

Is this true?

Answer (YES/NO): NO